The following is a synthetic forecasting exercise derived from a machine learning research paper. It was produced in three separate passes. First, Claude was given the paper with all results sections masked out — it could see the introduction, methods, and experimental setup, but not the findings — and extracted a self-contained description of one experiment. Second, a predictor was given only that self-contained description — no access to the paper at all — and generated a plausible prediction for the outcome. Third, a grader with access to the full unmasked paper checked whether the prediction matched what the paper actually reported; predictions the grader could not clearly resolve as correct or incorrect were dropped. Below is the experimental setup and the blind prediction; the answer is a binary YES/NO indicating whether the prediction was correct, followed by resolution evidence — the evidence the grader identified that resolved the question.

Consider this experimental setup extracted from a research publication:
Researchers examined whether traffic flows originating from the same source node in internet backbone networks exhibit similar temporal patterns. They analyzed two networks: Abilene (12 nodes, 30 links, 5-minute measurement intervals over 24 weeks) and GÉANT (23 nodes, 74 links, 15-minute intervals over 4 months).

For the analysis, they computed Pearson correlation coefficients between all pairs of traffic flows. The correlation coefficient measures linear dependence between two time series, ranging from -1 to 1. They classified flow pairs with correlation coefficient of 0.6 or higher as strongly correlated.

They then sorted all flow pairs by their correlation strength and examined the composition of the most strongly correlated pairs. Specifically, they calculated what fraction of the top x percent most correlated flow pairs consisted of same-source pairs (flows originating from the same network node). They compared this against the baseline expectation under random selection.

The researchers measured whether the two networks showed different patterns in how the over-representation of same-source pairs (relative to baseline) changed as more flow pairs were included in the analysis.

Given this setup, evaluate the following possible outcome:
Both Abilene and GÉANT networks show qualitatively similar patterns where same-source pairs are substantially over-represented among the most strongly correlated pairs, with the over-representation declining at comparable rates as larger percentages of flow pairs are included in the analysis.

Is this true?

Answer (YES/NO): NO